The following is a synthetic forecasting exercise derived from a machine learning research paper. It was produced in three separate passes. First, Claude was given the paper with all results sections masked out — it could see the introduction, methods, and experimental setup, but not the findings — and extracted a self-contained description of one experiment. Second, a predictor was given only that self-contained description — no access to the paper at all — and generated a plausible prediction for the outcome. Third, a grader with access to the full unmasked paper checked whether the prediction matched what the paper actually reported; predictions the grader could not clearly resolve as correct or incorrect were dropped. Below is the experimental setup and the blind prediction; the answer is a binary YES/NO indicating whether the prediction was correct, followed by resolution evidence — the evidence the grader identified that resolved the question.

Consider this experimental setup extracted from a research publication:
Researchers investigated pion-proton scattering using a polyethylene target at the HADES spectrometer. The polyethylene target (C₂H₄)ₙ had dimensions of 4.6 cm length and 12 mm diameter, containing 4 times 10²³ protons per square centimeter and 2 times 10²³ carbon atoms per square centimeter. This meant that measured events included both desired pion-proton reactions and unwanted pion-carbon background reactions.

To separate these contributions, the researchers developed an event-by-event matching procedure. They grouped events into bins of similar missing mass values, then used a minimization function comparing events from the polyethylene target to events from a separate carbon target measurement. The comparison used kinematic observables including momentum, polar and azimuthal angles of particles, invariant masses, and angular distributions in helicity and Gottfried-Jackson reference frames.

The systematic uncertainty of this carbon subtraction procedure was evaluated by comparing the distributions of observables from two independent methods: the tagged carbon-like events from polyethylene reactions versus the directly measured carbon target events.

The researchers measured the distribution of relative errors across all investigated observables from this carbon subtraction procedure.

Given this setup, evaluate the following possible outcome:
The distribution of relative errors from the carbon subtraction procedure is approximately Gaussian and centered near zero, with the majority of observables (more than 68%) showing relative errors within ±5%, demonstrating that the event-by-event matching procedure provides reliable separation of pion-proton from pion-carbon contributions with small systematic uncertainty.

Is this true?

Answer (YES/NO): YES